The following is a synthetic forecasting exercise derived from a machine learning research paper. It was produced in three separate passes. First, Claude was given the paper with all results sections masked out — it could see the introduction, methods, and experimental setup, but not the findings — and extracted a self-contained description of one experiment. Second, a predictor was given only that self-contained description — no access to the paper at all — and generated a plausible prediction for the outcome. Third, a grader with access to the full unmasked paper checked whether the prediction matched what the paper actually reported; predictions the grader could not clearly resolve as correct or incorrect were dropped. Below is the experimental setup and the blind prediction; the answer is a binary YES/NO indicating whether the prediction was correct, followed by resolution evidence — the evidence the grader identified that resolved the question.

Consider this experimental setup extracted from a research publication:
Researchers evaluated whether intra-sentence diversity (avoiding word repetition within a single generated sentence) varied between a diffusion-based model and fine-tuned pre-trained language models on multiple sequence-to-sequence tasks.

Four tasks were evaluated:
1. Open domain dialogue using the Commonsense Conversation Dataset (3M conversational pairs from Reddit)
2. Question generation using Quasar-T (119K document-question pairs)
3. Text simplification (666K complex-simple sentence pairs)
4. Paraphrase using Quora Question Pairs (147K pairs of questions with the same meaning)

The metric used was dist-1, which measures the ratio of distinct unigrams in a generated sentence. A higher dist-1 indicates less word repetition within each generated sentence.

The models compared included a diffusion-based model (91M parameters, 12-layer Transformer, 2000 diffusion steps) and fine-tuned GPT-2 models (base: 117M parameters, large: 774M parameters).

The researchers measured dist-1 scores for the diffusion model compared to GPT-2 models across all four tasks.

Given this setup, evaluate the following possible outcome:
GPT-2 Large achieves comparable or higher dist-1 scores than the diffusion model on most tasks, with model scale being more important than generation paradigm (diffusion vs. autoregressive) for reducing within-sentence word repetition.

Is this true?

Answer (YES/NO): NO